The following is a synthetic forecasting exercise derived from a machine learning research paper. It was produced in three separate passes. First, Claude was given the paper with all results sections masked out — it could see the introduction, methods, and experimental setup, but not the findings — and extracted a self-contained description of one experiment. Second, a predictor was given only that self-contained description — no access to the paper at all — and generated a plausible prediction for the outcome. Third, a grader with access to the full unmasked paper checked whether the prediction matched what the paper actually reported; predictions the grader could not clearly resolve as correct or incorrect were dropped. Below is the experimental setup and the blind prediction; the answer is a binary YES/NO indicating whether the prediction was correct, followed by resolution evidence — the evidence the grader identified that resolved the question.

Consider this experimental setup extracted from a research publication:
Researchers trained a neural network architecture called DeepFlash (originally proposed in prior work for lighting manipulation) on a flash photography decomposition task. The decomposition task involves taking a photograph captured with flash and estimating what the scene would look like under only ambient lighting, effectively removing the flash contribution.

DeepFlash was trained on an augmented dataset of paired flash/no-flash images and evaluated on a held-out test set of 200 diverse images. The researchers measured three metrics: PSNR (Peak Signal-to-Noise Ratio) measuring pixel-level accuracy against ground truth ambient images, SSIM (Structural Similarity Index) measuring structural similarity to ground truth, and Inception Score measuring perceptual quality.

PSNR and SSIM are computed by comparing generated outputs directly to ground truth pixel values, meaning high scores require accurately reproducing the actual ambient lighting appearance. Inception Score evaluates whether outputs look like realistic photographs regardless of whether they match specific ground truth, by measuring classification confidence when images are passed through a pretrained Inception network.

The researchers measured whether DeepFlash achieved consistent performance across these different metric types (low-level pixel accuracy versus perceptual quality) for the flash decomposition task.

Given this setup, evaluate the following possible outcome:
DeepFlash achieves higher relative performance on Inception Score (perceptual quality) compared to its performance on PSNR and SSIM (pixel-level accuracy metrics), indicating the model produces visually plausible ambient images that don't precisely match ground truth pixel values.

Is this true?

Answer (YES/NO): YES